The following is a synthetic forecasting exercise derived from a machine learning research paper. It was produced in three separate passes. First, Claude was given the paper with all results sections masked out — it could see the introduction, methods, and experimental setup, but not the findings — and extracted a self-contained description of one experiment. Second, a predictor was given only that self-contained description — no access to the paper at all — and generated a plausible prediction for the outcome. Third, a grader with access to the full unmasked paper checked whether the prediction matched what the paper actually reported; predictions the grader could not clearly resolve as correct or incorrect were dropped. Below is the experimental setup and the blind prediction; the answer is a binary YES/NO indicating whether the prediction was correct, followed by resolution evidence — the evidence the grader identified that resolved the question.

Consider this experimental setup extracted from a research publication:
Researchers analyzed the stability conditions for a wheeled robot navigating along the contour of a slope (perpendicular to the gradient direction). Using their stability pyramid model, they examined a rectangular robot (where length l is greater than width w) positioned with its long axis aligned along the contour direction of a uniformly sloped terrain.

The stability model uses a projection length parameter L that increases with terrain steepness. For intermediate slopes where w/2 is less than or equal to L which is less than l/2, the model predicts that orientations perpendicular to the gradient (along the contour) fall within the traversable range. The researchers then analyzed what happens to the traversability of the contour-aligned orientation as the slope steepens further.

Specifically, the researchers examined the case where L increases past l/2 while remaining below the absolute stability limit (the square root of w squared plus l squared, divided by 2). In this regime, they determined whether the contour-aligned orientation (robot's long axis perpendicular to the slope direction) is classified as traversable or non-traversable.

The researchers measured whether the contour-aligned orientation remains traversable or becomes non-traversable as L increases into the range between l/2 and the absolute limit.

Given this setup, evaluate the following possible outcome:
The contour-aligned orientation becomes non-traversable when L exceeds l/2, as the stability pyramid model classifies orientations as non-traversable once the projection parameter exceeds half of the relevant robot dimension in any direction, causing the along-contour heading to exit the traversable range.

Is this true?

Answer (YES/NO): YES